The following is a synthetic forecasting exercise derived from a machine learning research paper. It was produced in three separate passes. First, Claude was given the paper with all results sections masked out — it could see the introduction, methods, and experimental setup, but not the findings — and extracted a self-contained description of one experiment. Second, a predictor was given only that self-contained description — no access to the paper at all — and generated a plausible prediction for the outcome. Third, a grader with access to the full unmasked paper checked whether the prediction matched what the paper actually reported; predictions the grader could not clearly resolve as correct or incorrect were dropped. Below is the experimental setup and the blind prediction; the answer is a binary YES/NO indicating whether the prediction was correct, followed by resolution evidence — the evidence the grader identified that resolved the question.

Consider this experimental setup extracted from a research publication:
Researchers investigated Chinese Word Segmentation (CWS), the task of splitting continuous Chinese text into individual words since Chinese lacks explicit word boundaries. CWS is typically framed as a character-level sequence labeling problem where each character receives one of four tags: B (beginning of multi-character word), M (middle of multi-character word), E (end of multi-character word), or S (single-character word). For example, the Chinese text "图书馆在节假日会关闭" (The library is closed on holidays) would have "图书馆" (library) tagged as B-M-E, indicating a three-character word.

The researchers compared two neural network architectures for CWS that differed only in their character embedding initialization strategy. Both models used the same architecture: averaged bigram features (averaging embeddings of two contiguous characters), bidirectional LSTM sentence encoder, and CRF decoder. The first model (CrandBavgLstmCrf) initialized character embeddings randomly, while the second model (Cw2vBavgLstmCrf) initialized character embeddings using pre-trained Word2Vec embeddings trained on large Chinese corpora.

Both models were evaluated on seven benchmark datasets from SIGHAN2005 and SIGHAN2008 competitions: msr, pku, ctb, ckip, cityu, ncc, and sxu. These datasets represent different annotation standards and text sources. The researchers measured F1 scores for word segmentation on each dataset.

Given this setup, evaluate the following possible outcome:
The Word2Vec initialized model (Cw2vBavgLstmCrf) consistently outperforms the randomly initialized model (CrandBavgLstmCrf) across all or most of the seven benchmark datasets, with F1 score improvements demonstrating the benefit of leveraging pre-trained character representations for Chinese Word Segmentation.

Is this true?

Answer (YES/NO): NO